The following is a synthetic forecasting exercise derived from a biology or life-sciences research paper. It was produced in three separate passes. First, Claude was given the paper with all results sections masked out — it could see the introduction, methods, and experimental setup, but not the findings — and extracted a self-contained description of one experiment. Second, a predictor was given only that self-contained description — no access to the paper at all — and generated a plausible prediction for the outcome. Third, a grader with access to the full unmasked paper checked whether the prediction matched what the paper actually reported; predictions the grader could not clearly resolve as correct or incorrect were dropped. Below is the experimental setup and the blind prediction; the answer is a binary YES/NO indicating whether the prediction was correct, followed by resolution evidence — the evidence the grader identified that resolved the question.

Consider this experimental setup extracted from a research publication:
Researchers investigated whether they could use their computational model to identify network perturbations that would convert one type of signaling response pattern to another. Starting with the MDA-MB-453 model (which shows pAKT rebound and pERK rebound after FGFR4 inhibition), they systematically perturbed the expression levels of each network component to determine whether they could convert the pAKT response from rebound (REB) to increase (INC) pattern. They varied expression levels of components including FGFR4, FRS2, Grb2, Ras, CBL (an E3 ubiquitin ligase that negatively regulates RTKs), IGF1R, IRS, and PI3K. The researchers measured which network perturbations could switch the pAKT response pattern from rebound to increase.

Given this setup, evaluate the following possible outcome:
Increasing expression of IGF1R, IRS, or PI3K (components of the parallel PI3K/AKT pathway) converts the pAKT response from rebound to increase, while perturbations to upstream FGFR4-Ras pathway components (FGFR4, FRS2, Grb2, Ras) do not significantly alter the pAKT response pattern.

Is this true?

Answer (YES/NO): NO